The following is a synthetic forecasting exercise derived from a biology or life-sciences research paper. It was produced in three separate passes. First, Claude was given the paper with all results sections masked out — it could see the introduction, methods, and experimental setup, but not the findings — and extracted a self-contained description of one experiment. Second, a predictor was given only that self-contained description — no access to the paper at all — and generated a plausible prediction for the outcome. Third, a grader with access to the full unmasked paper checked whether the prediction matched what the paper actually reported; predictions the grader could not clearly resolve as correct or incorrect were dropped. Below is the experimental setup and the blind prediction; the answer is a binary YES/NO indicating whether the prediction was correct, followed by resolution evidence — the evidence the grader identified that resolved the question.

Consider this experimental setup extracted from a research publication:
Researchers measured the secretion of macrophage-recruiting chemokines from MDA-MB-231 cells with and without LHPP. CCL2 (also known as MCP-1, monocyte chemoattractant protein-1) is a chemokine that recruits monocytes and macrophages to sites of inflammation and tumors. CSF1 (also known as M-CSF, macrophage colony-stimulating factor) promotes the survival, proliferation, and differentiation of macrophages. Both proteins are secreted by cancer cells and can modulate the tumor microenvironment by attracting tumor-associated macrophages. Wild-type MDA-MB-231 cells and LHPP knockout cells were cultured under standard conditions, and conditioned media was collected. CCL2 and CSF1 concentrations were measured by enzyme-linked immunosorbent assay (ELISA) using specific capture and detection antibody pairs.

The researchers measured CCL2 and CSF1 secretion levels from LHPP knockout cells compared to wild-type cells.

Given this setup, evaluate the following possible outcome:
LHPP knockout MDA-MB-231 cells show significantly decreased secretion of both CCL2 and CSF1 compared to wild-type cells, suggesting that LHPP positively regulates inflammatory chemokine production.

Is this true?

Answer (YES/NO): YES